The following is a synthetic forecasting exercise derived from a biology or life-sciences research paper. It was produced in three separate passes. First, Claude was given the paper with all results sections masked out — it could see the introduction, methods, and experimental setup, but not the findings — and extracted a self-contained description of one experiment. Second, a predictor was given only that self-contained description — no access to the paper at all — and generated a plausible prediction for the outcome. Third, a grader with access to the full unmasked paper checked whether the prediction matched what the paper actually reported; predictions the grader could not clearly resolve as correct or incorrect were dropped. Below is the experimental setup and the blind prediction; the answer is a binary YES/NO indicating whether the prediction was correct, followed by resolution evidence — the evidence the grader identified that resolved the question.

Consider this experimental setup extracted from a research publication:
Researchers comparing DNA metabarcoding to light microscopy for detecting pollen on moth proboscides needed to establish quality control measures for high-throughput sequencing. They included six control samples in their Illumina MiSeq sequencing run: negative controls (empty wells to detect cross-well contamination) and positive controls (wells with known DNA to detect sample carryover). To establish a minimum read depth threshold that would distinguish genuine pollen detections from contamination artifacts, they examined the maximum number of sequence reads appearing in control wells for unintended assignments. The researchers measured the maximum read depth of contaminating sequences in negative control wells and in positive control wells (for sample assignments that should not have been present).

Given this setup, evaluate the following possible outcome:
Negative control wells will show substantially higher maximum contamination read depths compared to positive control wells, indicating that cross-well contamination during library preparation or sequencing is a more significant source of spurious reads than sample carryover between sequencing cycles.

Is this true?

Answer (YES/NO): NO